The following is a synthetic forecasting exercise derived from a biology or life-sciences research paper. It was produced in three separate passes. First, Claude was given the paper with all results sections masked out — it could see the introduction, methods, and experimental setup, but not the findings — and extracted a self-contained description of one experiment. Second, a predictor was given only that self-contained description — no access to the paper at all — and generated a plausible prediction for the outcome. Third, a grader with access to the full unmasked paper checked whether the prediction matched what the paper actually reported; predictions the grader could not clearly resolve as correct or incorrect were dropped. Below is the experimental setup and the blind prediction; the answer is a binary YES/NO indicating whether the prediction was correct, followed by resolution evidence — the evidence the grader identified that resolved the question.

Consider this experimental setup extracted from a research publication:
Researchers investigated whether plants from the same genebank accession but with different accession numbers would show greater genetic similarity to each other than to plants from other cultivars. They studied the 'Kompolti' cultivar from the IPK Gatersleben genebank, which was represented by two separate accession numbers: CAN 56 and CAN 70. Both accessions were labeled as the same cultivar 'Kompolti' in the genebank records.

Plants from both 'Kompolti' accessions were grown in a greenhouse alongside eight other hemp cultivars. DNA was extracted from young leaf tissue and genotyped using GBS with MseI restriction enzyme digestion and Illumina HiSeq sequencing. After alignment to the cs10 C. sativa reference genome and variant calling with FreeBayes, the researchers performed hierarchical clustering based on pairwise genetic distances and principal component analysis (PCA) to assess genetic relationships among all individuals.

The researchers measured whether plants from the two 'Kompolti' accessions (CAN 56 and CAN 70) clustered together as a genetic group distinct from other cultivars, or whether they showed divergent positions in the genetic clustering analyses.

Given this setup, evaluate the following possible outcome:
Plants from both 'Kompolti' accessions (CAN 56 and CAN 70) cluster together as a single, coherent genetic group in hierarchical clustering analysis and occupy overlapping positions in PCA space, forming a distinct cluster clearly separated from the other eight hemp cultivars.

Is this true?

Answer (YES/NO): YES